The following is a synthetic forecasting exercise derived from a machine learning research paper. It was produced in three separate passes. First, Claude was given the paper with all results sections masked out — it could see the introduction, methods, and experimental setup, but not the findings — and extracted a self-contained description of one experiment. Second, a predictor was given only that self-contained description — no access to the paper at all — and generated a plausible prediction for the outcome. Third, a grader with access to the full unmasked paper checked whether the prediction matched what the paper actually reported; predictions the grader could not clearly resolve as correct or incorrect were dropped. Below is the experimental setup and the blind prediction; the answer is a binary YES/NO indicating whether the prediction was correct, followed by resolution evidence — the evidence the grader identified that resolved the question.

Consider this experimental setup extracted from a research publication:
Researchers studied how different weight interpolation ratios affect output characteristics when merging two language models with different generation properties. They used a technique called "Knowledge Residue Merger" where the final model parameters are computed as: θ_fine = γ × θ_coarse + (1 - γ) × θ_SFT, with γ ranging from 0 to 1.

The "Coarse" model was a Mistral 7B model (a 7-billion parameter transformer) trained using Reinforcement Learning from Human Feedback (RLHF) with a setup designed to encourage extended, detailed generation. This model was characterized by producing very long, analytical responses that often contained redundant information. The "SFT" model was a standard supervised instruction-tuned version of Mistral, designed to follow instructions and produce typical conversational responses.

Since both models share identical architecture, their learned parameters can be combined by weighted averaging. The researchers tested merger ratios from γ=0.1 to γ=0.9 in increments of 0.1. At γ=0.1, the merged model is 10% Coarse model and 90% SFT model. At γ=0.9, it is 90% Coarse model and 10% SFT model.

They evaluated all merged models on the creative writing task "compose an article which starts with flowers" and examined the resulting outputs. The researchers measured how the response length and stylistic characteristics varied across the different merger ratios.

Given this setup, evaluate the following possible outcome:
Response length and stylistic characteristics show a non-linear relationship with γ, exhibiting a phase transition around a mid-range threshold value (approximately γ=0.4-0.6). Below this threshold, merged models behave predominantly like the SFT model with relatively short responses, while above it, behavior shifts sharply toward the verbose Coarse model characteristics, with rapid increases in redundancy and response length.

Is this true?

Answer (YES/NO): NO